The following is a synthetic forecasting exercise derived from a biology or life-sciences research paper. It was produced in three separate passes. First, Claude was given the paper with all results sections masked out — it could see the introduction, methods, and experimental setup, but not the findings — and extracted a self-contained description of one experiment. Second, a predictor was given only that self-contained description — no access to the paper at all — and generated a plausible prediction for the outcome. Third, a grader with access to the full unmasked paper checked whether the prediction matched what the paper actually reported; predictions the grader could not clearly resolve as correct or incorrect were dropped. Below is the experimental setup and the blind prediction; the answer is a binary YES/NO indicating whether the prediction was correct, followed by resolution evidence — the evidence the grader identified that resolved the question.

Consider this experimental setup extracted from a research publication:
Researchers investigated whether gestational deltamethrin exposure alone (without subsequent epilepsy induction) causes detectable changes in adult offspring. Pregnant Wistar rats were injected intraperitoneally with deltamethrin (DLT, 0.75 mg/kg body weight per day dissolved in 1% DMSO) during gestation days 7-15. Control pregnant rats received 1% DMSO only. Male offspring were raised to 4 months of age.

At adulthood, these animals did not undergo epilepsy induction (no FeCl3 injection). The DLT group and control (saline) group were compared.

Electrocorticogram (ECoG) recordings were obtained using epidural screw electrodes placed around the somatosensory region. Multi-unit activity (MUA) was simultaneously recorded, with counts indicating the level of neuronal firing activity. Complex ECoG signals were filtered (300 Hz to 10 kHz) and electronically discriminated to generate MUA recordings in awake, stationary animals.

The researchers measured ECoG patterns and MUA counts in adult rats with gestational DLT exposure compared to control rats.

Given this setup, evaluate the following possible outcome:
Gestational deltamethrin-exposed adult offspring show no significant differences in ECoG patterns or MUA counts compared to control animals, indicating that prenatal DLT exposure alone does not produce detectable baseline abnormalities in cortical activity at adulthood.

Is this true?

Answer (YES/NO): YES